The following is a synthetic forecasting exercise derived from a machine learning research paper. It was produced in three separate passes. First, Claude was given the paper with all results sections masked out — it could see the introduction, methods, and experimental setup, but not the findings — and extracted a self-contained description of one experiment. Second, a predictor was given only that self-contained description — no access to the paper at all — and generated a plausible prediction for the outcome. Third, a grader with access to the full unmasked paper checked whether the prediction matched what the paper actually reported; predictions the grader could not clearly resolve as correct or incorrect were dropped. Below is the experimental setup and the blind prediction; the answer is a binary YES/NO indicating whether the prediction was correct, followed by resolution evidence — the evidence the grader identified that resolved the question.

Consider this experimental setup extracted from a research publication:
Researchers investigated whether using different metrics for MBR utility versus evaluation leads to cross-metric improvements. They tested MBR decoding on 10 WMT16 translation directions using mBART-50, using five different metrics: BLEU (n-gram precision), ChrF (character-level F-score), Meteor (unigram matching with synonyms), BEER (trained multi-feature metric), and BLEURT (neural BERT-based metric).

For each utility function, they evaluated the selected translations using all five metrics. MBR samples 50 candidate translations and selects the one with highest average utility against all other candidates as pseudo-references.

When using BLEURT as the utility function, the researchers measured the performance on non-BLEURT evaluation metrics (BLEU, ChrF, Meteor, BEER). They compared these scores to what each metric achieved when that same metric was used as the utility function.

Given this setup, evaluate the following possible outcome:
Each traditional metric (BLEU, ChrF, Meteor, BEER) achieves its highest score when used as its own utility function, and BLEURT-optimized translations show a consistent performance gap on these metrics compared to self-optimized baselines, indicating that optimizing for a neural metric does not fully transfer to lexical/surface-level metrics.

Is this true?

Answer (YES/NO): YES